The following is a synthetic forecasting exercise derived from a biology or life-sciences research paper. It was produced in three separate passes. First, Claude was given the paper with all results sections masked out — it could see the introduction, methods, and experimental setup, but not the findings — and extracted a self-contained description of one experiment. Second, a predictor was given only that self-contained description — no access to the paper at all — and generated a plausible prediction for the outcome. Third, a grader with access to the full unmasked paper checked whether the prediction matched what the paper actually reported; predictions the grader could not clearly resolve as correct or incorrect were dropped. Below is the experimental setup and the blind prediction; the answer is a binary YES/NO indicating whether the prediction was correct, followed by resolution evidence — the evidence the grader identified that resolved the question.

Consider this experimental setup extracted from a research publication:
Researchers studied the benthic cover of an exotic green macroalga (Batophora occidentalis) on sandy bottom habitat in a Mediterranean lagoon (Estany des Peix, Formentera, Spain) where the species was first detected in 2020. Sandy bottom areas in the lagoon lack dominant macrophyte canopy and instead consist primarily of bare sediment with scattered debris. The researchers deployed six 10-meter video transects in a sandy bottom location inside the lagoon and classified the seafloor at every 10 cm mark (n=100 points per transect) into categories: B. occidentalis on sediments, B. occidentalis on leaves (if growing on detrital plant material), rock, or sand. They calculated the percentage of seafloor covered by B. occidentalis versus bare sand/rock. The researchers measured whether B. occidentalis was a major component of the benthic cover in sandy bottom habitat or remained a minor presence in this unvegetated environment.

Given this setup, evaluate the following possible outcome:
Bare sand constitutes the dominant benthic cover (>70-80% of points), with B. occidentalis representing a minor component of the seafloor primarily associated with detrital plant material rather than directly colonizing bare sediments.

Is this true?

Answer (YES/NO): NO